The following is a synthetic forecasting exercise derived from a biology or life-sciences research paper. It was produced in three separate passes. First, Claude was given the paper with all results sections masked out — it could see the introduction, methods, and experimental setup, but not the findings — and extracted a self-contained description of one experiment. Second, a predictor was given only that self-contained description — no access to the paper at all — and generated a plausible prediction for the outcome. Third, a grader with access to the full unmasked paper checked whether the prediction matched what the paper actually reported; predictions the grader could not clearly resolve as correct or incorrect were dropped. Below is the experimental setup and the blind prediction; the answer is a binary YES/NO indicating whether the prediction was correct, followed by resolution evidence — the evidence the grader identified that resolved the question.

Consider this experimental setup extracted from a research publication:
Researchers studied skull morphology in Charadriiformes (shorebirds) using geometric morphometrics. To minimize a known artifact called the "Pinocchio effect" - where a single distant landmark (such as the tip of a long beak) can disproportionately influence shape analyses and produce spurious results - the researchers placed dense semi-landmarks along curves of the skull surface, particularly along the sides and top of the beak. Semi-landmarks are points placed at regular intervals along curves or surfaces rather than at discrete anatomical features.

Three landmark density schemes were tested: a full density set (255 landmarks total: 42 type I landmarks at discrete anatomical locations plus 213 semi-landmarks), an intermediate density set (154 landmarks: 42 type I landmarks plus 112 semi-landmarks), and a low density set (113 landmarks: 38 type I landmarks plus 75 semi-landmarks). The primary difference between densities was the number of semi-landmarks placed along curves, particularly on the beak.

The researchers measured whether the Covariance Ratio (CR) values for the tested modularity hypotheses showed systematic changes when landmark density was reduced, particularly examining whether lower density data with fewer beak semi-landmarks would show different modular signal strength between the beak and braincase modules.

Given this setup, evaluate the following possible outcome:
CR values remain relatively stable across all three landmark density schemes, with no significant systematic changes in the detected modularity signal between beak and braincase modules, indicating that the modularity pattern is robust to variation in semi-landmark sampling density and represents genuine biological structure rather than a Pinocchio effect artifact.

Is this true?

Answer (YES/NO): NO